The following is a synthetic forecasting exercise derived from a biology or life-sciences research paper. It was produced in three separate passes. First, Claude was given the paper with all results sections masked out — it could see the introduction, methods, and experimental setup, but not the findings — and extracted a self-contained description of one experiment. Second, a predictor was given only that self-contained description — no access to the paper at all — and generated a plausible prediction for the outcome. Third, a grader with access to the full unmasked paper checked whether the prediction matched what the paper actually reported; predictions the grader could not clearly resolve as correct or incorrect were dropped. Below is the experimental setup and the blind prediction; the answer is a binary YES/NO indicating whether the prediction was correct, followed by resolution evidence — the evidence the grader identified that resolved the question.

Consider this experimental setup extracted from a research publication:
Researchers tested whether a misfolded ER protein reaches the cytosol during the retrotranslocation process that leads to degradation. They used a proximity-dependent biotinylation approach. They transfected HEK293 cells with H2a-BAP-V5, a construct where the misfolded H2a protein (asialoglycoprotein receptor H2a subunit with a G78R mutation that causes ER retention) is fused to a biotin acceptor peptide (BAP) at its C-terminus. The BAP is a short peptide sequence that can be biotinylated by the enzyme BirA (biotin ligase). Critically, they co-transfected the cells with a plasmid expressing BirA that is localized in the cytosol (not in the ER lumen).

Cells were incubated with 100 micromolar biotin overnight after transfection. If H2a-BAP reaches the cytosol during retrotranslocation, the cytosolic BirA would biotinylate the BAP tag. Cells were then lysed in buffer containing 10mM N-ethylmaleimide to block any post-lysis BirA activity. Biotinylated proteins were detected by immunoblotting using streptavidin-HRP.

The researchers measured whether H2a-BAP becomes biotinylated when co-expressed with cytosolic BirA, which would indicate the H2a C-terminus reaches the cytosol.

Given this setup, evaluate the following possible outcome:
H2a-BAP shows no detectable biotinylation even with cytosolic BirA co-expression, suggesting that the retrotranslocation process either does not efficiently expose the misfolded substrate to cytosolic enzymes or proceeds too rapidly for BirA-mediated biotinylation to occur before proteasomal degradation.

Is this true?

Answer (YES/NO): NO